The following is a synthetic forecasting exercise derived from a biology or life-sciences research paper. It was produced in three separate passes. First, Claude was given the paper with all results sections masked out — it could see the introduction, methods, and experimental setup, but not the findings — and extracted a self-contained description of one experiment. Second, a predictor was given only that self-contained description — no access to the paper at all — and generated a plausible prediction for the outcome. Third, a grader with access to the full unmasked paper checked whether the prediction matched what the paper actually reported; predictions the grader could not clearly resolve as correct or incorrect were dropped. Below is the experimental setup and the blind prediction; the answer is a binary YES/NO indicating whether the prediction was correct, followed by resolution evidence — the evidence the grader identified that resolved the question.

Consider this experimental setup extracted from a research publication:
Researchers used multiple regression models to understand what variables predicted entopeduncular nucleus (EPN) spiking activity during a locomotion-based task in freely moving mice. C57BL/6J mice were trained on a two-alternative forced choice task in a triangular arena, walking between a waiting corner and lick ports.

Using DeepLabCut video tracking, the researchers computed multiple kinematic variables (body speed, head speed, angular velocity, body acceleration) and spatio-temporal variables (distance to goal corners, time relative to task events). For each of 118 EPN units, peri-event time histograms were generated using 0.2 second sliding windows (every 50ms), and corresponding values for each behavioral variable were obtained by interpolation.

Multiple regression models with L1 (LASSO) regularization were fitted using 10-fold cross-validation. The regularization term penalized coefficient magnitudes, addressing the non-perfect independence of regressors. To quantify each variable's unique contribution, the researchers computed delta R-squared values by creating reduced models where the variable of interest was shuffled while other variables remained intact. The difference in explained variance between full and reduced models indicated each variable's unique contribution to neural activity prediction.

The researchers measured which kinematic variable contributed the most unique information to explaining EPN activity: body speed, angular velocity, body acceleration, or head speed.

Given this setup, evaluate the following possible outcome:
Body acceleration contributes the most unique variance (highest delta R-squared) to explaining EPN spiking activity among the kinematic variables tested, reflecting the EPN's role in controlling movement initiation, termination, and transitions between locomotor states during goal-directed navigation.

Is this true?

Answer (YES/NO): NO